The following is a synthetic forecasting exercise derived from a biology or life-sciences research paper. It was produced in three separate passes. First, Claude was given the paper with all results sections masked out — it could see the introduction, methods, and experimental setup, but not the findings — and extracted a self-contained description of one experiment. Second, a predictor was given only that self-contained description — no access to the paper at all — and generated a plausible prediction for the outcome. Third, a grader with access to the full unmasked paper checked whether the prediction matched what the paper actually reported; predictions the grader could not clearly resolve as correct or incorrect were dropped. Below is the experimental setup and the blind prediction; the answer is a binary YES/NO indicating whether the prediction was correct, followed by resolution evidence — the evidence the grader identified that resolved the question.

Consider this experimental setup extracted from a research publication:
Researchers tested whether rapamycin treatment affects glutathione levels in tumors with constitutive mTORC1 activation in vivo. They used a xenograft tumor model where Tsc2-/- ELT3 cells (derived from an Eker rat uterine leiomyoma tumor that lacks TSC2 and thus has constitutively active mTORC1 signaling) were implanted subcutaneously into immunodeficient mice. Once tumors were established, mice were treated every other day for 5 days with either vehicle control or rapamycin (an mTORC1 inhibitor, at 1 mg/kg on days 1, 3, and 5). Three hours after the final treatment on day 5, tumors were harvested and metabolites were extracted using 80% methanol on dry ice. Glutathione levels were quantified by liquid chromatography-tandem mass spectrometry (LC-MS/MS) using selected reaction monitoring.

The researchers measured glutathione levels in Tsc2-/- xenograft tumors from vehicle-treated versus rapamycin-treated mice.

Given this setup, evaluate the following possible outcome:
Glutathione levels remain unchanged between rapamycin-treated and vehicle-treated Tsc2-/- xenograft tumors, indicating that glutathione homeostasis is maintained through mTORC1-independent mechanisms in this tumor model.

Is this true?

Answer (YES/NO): NO